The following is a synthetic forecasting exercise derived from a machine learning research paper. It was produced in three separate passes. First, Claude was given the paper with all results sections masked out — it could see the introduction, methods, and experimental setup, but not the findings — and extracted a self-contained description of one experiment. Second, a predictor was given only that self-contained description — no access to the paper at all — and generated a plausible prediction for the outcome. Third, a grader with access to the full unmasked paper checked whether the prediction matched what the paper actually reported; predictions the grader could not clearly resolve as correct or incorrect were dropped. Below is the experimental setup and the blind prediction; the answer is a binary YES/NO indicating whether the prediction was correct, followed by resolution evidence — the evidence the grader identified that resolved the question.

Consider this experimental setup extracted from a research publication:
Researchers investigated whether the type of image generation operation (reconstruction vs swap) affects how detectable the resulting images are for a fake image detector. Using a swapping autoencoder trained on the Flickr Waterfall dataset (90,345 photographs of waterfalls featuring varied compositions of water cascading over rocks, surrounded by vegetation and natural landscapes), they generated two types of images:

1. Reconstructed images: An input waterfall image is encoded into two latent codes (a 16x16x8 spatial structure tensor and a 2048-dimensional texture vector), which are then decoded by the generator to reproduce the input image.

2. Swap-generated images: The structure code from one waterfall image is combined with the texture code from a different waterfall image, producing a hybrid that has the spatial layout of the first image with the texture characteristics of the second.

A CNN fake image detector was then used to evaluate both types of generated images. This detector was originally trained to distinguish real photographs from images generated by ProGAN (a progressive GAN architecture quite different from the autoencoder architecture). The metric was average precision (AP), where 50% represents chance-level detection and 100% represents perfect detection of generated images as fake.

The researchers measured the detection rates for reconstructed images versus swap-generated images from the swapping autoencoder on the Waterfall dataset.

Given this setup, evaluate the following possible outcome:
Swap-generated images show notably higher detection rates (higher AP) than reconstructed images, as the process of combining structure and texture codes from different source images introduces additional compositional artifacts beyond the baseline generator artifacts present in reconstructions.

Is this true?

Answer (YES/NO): YES